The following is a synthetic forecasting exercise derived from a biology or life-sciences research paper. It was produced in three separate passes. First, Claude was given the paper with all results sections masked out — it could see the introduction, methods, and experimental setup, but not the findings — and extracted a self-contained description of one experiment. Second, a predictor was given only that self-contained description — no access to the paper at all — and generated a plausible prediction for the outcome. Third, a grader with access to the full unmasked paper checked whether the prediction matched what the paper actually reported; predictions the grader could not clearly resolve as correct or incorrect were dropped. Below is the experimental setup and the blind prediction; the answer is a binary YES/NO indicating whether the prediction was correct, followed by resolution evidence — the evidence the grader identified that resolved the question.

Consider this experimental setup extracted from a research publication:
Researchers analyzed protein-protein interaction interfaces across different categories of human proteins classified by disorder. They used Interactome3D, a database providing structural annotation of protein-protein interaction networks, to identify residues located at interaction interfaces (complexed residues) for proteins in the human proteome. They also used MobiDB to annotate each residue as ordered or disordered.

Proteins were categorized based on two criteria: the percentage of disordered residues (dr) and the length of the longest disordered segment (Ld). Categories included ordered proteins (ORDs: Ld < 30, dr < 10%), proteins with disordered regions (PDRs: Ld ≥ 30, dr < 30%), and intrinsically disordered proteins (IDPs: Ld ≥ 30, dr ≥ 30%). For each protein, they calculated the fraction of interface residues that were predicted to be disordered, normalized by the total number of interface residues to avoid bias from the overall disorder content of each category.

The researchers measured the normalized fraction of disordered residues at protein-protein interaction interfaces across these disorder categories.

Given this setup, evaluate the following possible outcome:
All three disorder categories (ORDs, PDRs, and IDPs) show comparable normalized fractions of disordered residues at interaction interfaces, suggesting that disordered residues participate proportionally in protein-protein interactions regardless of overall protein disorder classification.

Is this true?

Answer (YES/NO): NO